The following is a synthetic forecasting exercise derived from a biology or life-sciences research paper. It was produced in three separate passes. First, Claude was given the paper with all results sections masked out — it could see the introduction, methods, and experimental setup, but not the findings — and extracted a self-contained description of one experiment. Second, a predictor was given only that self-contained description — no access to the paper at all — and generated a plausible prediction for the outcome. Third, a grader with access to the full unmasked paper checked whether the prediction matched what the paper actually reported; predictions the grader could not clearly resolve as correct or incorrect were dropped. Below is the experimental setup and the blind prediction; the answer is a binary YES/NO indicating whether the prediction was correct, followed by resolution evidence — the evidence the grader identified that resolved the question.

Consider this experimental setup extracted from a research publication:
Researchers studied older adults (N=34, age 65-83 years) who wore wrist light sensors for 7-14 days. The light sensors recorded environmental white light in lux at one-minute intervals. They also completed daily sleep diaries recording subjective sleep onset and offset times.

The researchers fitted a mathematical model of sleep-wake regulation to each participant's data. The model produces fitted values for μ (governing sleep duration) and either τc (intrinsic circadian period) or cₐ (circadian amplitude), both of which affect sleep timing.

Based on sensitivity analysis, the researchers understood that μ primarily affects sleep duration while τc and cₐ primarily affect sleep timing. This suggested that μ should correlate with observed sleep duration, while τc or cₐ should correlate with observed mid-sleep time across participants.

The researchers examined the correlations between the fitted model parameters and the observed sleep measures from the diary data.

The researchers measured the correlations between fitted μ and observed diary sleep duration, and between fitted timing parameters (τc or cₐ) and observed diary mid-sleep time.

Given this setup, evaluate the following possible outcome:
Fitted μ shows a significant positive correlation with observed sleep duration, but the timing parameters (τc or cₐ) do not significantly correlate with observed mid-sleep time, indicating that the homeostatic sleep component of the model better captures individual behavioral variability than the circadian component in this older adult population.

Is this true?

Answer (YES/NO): YES